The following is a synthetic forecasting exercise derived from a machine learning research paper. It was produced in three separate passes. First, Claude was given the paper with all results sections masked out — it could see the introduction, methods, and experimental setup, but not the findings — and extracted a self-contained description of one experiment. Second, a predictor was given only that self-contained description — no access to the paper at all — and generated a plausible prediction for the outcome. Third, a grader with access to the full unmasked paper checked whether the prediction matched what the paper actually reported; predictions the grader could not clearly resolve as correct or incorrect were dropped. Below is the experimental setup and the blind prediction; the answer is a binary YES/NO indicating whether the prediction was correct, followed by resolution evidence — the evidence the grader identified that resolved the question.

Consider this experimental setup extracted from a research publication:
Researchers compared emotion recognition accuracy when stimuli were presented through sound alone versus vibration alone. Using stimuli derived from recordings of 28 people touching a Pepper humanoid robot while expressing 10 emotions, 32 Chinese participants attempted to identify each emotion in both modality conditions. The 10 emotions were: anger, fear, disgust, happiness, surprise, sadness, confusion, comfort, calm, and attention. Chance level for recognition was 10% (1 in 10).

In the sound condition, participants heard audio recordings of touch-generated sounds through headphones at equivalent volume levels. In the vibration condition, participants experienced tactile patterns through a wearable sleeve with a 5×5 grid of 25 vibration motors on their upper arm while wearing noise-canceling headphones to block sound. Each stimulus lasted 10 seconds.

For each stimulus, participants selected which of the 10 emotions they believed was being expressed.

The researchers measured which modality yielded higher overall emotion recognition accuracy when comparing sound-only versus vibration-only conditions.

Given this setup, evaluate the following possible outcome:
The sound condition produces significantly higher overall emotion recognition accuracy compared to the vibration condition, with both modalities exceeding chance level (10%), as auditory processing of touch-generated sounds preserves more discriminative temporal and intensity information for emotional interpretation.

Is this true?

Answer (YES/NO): YES